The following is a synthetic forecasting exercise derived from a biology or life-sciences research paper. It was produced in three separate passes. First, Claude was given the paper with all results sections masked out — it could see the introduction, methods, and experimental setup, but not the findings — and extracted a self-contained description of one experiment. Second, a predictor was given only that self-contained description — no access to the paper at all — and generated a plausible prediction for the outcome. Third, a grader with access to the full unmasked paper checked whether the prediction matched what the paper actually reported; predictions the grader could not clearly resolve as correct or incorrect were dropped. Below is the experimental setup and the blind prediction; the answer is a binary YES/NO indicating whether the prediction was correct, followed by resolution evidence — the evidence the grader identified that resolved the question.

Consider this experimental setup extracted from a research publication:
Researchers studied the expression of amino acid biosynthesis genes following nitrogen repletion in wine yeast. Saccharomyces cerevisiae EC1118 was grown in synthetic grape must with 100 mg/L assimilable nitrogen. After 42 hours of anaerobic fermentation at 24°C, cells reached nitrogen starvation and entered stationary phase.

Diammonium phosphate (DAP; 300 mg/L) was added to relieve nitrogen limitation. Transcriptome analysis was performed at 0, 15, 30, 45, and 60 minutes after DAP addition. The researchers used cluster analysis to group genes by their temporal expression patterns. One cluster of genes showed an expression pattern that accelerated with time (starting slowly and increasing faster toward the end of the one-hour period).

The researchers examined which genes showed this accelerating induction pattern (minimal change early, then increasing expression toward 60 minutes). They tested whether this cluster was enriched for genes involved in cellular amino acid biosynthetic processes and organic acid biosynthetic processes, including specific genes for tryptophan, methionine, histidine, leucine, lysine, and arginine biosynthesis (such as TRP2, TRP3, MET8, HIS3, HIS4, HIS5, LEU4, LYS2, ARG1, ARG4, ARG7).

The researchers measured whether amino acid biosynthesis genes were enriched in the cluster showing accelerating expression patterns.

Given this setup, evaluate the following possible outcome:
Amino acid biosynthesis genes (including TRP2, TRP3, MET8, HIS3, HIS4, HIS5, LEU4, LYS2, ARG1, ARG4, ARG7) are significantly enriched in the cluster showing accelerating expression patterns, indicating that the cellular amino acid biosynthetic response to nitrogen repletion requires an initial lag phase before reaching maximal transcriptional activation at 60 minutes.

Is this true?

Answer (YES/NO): YES